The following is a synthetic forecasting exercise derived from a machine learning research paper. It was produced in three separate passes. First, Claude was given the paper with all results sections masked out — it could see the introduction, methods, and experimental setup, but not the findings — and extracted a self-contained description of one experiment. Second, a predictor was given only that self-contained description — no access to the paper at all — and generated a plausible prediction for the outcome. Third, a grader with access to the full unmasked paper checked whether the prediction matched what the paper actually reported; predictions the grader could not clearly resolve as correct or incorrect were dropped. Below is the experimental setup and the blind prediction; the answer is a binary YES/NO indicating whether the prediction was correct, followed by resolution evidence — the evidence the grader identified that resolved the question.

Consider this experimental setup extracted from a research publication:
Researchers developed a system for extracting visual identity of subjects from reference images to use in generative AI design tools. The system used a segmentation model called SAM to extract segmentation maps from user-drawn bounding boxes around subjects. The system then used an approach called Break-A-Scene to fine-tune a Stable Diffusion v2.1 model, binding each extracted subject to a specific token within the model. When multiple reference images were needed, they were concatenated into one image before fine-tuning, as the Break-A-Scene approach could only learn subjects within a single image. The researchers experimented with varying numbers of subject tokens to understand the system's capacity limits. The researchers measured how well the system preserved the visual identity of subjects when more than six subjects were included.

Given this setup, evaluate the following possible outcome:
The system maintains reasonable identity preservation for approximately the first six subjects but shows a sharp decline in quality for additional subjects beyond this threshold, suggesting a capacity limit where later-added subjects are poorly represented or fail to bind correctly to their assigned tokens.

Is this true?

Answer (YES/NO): YES